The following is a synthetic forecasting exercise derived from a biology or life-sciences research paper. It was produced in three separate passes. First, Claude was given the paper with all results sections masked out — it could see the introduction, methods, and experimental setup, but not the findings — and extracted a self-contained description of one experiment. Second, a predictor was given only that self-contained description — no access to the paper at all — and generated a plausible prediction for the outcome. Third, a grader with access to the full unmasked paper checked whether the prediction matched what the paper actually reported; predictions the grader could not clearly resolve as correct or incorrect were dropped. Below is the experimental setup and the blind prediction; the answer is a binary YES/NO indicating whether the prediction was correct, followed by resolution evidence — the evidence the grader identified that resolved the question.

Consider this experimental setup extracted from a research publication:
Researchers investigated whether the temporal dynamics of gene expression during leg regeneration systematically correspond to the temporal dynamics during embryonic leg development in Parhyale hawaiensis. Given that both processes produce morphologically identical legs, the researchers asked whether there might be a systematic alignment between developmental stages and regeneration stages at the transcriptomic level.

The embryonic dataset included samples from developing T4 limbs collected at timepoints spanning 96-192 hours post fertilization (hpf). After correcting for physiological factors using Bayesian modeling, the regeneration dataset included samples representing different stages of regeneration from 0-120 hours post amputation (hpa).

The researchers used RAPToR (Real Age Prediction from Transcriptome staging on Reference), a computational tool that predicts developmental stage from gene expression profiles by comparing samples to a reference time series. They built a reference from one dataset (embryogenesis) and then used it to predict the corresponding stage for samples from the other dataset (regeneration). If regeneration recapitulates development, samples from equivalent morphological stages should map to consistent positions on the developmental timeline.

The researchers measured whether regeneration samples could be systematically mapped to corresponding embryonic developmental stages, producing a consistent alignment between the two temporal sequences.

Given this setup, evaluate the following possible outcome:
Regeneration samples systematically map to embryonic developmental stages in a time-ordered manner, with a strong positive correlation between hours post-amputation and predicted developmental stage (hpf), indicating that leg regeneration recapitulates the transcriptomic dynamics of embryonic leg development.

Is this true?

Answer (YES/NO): NO